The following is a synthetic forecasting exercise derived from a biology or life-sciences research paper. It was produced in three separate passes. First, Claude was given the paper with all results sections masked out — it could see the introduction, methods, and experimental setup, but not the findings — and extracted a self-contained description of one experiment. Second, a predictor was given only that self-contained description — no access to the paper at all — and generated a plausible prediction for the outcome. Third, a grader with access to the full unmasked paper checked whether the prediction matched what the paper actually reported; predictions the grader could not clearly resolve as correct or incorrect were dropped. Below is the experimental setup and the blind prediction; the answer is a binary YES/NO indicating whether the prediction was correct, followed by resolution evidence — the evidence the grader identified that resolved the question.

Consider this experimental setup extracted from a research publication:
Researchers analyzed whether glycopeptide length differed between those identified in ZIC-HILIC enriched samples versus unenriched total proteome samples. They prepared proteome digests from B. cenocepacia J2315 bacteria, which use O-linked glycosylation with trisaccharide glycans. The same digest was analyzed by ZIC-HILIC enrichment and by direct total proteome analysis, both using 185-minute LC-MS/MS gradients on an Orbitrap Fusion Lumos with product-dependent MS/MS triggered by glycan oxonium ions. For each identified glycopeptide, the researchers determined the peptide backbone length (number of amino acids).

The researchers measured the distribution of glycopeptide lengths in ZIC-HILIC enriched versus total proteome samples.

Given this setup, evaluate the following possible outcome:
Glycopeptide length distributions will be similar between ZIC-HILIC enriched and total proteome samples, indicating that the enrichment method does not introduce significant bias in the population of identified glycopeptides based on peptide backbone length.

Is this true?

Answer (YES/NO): NO